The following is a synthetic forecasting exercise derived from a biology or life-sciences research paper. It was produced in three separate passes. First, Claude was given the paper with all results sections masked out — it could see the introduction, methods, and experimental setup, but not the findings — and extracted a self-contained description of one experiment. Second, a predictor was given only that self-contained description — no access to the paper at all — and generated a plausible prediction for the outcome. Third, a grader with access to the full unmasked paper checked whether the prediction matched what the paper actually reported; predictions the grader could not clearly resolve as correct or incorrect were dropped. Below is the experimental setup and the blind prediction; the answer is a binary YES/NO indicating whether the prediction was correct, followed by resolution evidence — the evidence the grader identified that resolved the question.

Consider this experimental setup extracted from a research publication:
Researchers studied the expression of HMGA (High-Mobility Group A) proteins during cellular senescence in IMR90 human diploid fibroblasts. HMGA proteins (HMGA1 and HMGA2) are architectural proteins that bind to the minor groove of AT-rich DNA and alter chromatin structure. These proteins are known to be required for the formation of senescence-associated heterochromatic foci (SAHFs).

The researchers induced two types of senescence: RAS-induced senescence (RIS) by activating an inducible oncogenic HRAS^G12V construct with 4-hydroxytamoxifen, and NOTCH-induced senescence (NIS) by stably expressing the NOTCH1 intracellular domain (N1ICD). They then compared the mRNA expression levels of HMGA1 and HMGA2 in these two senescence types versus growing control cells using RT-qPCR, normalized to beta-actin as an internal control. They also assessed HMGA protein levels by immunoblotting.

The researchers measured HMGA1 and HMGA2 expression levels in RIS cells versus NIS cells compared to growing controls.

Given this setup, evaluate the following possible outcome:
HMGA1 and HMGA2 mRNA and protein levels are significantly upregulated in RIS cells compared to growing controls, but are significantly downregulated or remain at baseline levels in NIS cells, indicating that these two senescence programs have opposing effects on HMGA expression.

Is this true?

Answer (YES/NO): YES